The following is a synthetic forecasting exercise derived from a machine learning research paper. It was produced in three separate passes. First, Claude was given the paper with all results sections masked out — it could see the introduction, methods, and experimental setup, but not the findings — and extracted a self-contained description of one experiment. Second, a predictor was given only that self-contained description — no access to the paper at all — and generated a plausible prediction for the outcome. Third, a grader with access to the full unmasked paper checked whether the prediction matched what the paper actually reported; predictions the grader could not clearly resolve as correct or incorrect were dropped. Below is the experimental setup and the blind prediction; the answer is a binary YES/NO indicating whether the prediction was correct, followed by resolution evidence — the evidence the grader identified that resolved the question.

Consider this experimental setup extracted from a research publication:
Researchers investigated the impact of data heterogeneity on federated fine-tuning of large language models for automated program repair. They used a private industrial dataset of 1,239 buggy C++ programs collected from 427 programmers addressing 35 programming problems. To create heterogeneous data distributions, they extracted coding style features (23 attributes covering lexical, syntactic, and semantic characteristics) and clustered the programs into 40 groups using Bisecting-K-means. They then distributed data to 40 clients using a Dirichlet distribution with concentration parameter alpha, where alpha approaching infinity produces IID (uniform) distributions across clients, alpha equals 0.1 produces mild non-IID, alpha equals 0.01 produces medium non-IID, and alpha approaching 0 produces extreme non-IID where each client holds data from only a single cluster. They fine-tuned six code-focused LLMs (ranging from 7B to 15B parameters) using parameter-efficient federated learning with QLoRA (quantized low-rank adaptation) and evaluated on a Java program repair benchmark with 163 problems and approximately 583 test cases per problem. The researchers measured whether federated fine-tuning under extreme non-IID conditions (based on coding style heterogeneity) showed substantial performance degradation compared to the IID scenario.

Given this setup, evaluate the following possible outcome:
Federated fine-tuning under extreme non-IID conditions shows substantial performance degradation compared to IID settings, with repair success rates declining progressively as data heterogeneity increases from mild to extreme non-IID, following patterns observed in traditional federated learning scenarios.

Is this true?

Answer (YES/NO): NO